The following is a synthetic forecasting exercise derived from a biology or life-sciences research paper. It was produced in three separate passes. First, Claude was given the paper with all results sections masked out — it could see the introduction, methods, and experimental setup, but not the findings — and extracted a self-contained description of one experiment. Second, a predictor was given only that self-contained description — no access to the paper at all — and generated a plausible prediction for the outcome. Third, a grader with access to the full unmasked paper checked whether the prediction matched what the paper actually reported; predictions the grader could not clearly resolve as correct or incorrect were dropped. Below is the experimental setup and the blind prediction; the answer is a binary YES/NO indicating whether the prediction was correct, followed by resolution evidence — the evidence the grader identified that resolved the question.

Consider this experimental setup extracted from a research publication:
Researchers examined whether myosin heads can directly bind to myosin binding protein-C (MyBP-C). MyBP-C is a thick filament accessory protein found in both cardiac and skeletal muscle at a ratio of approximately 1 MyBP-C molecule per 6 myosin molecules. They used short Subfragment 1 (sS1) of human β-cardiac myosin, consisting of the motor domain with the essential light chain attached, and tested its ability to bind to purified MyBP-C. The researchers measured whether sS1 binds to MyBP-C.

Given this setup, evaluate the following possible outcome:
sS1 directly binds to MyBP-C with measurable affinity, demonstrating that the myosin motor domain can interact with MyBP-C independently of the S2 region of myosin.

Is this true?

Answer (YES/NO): YES